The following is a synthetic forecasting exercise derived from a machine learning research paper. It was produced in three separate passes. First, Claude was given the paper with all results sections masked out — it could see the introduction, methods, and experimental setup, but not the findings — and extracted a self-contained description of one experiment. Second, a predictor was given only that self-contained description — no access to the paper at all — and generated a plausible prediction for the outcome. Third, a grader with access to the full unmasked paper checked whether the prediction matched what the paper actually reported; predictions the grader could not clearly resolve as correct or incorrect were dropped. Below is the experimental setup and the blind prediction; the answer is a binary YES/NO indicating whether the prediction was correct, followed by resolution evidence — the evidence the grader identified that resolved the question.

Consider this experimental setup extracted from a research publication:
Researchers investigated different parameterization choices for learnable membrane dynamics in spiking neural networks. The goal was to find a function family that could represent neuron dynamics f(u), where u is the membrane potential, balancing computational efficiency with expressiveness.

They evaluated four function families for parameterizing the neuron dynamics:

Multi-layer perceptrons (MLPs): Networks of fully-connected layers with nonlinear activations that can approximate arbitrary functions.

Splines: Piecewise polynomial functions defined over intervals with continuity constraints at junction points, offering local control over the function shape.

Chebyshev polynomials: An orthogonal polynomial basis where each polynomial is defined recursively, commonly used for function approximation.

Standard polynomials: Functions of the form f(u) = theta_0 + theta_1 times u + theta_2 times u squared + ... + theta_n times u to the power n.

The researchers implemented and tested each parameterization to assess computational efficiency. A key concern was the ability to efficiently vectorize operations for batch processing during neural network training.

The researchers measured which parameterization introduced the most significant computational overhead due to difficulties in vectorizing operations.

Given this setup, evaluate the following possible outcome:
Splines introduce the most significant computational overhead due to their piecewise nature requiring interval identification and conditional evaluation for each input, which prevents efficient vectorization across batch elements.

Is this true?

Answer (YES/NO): YES